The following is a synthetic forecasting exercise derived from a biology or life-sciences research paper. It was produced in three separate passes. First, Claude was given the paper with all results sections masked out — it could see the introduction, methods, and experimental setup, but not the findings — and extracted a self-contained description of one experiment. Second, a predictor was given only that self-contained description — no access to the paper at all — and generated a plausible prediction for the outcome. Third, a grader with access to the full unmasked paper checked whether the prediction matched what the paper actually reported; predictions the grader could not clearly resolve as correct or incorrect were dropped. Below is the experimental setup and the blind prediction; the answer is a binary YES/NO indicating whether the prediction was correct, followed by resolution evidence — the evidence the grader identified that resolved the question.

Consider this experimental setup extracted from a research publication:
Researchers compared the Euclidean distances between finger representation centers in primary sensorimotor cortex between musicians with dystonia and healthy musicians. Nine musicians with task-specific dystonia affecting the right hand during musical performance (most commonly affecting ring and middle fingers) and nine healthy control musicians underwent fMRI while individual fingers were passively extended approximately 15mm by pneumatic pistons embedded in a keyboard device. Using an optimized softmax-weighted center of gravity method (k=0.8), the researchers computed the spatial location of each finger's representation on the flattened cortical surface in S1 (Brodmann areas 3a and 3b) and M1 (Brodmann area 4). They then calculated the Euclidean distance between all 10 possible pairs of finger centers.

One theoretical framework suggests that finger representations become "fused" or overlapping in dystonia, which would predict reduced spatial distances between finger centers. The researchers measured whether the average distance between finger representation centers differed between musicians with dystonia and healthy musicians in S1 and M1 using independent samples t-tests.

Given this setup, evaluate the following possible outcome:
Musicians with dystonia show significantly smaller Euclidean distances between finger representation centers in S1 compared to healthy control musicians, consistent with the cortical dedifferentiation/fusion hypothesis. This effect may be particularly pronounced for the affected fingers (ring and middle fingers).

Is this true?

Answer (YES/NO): NO